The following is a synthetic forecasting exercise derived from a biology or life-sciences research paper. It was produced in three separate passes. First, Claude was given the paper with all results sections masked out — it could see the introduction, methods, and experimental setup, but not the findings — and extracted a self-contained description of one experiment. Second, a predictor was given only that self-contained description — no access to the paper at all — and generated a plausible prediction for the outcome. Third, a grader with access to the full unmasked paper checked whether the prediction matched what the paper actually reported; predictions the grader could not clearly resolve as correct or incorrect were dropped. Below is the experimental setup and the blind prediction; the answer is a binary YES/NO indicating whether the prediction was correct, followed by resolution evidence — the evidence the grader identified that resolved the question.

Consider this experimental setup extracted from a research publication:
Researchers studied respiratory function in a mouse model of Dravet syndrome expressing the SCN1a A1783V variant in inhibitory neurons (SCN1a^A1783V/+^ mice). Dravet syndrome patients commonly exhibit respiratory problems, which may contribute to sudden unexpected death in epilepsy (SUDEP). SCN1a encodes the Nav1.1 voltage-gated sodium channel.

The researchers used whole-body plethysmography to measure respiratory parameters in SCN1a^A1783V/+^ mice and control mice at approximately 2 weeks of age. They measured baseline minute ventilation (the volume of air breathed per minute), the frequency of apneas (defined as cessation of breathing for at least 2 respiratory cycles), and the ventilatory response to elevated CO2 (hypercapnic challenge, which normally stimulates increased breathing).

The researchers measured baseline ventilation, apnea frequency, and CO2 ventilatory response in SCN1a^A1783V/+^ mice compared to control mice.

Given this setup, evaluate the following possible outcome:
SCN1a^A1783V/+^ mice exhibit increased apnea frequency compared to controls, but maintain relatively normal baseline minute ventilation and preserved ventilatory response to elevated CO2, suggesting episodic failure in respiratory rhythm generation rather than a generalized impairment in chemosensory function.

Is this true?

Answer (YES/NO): NO